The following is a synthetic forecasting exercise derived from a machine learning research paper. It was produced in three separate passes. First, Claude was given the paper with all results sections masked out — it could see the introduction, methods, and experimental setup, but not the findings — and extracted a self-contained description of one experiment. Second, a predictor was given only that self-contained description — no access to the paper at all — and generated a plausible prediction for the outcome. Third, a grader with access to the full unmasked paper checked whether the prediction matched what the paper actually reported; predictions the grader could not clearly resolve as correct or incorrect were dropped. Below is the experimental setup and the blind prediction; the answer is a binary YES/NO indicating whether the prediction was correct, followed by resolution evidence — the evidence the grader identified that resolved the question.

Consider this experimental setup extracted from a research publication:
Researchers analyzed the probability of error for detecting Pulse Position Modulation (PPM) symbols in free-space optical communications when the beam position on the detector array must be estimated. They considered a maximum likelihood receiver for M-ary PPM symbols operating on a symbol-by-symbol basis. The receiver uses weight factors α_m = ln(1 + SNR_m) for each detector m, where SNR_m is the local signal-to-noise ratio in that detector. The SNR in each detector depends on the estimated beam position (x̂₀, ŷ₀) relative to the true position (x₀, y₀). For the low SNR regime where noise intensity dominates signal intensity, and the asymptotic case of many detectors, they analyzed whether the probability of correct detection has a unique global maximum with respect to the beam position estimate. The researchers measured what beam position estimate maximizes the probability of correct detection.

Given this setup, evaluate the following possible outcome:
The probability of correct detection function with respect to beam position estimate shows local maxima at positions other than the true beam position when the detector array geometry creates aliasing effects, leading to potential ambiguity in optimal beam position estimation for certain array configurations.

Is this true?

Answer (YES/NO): NO